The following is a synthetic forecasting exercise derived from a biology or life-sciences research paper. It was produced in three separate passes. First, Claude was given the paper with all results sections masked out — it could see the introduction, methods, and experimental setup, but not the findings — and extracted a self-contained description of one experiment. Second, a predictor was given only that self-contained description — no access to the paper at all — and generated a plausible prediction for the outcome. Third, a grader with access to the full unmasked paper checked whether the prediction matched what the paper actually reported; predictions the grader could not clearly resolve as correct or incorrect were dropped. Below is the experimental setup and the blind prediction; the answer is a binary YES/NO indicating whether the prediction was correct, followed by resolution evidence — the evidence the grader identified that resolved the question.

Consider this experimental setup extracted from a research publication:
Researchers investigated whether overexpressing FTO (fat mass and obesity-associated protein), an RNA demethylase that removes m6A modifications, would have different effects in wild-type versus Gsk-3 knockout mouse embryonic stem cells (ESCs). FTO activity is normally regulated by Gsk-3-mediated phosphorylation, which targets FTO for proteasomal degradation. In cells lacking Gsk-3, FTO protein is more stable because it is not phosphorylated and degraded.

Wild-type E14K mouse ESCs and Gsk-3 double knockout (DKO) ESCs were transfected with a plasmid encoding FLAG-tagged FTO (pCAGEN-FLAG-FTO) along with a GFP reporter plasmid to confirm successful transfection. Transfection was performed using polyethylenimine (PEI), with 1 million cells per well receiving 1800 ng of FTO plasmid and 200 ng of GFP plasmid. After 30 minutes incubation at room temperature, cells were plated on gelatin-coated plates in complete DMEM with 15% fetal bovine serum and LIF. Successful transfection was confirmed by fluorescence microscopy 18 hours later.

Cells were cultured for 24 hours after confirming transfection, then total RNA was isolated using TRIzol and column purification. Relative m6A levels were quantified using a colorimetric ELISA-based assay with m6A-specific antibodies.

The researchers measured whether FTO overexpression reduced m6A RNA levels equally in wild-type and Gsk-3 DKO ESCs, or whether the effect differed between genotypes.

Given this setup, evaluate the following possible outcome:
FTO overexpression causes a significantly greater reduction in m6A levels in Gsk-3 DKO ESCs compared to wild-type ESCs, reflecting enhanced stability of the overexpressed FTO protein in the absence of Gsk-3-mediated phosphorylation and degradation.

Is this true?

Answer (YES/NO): NO